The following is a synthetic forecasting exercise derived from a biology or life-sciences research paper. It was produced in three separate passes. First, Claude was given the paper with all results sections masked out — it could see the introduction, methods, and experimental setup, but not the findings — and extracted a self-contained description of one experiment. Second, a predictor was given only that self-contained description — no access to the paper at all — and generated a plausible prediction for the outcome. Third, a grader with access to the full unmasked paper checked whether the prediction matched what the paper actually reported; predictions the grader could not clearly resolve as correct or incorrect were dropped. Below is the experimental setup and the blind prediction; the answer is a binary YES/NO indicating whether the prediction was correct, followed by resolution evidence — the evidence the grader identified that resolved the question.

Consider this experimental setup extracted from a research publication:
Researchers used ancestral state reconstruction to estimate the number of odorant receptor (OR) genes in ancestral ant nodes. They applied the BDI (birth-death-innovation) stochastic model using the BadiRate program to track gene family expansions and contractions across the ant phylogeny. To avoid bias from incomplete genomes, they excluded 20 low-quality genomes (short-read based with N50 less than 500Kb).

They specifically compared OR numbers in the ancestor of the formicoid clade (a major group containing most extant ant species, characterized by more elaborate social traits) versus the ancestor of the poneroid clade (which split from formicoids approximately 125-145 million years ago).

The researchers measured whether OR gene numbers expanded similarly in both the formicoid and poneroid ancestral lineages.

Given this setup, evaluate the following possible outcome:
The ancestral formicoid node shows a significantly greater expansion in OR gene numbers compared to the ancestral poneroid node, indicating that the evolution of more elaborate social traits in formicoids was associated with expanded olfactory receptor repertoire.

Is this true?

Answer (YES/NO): YES